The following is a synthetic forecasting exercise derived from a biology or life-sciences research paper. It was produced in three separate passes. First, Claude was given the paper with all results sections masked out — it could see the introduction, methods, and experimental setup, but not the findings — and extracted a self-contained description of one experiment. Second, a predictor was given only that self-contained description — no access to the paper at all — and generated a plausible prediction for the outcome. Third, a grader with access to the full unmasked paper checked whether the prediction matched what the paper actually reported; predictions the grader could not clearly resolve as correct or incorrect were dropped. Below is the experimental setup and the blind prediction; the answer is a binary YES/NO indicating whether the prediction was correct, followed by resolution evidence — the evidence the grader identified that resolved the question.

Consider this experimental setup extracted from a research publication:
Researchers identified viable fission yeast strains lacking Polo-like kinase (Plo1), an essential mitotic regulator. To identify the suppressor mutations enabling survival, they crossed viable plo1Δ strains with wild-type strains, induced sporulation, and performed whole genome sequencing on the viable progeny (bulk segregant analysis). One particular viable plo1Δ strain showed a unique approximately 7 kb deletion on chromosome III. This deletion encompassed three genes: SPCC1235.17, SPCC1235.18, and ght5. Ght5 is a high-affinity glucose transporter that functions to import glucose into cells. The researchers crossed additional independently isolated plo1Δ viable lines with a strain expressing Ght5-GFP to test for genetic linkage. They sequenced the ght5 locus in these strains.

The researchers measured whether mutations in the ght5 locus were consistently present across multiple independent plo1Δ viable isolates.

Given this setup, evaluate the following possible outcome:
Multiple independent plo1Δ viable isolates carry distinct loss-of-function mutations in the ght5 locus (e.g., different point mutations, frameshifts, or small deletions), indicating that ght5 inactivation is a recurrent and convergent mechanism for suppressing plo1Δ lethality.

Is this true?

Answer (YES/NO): YES